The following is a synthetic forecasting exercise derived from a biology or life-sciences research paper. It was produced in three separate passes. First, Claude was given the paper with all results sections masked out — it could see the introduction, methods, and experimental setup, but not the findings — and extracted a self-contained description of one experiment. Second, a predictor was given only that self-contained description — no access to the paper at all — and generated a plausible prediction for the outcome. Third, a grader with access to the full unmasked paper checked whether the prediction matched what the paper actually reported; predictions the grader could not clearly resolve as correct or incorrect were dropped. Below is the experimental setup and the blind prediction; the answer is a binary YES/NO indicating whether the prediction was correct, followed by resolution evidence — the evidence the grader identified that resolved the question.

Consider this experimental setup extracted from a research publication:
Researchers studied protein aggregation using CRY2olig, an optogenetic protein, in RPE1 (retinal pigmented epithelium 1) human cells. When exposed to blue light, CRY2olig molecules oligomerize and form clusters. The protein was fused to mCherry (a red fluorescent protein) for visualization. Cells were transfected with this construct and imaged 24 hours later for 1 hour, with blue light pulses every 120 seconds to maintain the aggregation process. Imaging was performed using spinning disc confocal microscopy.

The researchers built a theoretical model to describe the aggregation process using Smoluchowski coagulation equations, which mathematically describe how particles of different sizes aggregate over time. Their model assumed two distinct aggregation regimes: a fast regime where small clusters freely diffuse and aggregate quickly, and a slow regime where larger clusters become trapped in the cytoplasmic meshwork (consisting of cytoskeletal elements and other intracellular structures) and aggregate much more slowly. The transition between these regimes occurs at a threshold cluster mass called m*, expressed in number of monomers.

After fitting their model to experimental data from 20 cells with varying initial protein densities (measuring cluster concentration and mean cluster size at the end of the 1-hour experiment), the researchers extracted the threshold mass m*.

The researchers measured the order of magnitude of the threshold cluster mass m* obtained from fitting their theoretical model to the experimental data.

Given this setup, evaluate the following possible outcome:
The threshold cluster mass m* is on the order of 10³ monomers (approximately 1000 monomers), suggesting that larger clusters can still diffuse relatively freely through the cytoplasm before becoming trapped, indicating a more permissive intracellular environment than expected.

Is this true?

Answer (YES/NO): NO